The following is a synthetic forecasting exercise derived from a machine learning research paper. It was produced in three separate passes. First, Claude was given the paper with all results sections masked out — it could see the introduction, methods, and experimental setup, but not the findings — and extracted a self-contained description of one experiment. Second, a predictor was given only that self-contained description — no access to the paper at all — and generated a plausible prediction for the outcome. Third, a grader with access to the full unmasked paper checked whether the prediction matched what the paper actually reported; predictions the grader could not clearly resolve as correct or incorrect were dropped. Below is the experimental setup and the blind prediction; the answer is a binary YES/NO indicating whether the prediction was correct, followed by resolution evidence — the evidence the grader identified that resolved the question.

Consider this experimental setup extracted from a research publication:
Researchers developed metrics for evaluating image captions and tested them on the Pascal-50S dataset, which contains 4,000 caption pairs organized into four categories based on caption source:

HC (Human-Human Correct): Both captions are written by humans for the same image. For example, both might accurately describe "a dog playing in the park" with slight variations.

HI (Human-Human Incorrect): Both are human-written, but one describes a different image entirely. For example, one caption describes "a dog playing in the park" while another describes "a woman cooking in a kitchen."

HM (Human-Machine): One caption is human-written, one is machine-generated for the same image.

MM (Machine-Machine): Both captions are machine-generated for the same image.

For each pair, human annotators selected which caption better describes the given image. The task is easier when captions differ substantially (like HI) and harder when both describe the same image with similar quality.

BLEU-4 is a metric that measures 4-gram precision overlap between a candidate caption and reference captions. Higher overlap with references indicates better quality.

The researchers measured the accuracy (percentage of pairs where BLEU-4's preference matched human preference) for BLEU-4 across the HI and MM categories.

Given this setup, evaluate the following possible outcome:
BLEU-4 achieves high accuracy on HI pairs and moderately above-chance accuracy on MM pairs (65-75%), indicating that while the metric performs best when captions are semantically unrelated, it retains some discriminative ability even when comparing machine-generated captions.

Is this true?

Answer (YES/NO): NO